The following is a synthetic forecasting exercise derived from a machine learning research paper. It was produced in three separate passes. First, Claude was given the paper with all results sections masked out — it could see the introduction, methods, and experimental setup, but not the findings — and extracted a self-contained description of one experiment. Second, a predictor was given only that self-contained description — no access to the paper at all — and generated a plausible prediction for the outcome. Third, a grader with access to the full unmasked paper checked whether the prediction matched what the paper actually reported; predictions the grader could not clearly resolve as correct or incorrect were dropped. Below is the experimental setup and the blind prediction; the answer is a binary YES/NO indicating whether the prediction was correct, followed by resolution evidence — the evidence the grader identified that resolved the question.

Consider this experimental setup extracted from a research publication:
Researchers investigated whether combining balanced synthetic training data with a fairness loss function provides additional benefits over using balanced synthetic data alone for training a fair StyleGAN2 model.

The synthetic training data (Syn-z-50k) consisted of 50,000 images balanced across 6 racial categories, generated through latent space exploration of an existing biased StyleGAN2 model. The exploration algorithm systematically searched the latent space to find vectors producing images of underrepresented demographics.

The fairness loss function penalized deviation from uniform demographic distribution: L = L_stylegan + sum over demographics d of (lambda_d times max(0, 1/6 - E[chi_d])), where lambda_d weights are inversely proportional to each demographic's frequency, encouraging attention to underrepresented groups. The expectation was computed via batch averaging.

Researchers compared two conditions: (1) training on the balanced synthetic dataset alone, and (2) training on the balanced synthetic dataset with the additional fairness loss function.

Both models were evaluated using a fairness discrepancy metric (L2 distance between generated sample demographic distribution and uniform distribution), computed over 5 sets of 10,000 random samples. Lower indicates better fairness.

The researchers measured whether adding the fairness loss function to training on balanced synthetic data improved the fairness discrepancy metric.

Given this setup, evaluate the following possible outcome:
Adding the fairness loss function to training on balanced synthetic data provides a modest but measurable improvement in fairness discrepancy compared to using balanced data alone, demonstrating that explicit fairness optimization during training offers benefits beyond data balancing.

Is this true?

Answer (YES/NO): NO